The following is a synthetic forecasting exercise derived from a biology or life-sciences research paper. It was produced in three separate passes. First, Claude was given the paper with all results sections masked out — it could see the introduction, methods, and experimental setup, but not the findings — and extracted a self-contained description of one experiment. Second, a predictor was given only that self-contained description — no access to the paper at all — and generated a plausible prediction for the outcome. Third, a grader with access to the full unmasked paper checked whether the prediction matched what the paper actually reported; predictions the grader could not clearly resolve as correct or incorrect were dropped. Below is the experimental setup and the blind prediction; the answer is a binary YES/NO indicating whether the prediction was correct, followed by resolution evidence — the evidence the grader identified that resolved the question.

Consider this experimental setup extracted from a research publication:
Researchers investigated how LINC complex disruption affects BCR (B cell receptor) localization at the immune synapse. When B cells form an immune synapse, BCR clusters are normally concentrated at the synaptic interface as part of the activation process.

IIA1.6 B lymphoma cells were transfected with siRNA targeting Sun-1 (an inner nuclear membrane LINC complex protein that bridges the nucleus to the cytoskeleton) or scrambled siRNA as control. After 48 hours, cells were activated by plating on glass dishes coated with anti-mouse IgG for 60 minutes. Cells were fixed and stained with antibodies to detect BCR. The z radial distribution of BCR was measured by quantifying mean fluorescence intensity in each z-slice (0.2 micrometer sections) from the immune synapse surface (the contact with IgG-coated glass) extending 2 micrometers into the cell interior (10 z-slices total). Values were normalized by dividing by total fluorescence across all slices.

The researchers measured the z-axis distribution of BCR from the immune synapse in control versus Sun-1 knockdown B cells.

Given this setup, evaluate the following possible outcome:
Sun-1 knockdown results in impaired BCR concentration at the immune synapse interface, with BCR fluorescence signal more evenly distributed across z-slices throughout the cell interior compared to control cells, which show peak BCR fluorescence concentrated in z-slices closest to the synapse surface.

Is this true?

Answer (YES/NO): NO